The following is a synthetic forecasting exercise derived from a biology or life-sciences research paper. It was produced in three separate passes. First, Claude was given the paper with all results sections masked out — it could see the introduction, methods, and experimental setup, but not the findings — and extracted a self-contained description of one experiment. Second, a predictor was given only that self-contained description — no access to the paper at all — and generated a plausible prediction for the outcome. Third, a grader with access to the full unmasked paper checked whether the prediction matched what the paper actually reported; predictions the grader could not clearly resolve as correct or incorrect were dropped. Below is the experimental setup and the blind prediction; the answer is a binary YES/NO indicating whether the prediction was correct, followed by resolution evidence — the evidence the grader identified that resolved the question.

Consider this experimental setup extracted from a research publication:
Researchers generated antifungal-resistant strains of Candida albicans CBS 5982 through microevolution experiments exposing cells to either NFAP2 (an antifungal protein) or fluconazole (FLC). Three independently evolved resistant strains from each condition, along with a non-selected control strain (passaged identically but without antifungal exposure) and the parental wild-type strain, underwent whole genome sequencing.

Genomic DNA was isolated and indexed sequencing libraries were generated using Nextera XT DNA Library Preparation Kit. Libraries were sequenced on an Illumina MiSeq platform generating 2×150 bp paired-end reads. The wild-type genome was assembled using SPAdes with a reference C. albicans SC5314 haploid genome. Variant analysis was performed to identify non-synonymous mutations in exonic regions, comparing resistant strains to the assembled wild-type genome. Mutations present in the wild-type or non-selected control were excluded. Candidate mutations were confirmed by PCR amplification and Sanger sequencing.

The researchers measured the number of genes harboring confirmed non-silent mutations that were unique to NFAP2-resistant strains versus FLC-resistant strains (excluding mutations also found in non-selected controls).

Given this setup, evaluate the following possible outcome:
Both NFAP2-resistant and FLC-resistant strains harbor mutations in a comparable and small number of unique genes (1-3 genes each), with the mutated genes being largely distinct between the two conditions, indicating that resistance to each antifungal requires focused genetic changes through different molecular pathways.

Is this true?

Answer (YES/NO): NO